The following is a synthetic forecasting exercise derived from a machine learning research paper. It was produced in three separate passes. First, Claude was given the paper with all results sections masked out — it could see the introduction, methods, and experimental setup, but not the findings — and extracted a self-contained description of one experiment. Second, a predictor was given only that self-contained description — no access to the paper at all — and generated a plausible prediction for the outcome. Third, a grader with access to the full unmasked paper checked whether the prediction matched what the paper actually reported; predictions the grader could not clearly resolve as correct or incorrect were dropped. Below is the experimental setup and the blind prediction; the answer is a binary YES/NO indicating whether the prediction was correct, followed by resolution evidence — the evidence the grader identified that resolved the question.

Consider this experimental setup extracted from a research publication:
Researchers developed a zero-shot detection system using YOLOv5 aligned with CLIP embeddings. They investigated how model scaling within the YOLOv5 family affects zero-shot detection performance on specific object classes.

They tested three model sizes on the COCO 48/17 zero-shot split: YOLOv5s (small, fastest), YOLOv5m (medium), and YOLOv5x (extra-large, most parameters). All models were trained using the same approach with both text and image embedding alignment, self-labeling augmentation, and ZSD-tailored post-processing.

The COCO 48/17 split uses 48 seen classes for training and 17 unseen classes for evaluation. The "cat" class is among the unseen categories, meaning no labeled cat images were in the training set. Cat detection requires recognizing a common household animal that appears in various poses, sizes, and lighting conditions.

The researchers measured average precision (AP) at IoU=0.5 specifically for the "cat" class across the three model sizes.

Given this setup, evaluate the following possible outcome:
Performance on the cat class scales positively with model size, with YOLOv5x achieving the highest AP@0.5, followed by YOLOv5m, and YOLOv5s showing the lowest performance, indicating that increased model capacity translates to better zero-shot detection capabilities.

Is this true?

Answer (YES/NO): NO